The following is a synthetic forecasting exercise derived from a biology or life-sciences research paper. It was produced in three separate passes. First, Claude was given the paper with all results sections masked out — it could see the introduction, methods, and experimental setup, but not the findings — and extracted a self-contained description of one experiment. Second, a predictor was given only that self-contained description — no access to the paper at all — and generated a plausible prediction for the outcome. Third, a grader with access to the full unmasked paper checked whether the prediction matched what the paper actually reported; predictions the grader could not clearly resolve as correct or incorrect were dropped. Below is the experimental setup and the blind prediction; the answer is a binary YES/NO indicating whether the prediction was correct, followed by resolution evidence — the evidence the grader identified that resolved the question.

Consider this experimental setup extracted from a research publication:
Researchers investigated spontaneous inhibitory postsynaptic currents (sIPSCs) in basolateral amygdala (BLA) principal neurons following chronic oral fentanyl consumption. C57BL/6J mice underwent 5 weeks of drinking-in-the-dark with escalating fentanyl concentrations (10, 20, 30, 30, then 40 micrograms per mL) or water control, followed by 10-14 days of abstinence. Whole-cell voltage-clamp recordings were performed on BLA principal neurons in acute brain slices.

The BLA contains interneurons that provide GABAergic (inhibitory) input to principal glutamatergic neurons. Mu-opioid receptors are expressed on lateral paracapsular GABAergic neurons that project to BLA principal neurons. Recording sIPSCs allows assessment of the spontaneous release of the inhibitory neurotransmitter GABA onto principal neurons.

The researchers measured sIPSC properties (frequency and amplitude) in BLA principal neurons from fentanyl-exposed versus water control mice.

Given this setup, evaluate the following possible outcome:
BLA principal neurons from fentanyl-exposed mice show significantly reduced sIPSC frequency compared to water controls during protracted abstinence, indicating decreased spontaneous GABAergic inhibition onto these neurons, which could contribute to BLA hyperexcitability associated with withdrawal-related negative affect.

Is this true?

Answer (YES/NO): YES